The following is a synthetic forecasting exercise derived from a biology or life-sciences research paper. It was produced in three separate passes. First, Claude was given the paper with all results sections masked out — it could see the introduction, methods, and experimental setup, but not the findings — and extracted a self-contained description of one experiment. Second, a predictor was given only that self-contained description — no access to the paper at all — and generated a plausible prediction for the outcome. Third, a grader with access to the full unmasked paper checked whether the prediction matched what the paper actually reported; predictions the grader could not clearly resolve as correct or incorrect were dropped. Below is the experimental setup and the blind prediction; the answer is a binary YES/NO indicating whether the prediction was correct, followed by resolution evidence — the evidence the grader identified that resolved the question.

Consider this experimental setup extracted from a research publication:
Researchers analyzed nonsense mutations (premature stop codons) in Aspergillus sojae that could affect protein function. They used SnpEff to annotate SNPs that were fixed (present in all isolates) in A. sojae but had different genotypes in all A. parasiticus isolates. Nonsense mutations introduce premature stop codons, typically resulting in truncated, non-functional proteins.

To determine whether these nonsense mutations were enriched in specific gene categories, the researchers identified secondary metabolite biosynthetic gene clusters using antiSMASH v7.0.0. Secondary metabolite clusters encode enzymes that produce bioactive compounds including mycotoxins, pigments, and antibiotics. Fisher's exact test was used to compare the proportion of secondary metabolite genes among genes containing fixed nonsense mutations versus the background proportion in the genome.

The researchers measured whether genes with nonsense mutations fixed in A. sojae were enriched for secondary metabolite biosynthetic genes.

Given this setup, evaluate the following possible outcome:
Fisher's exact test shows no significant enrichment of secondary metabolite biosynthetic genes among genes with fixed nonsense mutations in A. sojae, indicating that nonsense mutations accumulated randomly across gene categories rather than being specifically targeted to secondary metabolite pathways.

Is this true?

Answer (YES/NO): NO